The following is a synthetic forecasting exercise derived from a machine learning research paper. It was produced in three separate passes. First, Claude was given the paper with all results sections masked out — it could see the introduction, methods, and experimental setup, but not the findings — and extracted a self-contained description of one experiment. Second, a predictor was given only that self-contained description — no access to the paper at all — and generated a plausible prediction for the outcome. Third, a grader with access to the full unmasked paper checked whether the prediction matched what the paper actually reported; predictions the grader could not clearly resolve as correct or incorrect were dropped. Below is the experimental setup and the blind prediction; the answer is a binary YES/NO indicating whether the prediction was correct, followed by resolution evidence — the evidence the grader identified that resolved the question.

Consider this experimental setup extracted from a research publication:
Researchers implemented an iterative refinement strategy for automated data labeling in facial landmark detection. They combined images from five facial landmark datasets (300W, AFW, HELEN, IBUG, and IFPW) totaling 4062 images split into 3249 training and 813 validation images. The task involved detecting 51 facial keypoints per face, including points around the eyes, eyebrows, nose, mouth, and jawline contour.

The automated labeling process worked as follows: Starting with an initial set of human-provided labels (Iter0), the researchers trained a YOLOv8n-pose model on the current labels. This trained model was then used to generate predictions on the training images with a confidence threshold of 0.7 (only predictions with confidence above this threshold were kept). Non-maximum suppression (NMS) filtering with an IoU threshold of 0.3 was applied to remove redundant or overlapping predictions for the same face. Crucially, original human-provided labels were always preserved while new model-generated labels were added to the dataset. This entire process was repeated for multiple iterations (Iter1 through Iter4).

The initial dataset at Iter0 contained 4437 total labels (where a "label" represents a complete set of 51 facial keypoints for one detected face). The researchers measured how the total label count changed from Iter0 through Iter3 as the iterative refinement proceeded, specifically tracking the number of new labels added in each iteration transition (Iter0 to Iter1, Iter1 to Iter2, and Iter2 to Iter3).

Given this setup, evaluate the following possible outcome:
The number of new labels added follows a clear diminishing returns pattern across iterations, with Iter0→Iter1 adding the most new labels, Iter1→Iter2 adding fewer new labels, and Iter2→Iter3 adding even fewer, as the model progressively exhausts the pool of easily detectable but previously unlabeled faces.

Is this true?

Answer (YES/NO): YES